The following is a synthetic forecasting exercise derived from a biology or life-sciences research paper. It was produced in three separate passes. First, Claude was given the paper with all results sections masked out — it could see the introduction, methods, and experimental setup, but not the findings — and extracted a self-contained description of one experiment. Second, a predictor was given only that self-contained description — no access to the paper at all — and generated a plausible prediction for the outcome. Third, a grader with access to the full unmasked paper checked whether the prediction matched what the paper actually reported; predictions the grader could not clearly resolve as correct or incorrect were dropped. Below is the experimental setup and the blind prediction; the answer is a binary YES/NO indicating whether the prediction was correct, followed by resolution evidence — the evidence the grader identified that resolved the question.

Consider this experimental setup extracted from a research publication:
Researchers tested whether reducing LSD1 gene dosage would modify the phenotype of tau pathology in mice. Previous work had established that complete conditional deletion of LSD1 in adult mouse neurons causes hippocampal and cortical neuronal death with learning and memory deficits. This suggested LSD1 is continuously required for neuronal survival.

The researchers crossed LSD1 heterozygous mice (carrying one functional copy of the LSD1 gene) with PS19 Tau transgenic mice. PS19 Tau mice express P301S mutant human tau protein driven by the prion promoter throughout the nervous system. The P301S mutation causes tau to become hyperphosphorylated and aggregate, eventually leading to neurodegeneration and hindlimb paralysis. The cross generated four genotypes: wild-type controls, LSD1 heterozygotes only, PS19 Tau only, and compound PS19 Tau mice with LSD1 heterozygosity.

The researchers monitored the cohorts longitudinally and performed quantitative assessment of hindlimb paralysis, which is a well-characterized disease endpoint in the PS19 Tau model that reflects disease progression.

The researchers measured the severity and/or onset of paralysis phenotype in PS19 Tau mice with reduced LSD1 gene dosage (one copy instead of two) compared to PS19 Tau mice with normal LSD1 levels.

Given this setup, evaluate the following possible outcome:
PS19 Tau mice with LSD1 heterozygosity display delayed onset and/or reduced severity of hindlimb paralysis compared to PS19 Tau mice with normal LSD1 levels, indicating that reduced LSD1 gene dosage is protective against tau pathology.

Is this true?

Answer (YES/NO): NO